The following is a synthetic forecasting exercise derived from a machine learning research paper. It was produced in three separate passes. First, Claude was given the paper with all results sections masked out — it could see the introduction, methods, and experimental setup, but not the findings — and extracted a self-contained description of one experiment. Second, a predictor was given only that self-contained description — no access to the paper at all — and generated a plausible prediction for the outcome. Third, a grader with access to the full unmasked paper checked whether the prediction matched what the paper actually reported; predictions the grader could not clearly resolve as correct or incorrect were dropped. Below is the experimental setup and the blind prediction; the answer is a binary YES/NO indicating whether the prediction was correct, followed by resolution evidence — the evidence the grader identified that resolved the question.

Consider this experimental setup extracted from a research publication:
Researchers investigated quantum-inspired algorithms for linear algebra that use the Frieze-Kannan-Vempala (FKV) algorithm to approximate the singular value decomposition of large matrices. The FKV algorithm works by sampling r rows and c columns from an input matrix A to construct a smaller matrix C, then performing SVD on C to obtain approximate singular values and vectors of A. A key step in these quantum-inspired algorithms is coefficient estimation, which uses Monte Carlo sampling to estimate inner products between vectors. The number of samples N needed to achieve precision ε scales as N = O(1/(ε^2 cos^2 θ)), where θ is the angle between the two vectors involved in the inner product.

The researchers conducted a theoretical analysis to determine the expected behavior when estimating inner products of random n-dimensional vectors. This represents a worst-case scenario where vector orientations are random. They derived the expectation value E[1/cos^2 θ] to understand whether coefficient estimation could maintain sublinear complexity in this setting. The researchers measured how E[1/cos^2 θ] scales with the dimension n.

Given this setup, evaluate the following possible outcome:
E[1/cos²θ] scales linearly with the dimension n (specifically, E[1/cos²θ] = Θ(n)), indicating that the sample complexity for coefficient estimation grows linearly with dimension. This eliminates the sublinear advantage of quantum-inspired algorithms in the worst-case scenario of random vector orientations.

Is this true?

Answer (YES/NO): YES